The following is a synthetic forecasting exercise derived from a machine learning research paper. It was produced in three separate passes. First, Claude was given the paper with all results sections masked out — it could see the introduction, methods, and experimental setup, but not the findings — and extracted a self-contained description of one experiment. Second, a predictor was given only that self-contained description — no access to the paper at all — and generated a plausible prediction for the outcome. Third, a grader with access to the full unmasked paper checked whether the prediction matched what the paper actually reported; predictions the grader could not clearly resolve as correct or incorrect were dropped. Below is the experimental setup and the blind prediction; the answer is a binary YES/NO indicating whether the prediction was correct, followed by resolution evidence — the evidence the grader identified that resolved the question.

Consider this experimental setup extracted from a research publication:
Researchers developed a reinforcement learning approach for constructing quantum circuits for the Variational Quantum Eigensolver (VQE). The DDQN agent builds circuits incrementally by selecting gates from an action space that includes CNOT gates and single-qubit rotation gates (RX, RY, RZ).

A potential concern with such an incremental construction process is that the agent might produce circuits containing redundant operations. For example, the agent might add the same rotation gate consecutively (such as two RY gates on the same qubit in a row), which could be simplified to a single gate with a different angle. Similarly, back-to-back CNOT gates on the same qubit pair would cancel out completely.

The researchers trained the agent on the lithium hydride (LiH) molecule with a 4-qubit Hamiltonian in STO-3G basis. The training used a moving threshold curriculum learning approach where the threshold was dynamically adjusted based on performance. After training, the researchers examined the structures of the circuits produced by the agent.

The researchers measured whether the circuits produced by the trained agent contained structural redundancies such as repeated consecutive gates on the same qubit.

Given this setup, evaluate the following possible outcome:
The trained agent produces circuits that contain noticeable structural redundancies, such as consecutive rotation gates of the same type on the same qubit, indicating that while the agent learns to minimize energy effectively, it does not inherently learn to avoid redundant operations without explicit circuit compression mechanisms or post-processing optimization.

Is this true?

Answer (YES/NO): YES